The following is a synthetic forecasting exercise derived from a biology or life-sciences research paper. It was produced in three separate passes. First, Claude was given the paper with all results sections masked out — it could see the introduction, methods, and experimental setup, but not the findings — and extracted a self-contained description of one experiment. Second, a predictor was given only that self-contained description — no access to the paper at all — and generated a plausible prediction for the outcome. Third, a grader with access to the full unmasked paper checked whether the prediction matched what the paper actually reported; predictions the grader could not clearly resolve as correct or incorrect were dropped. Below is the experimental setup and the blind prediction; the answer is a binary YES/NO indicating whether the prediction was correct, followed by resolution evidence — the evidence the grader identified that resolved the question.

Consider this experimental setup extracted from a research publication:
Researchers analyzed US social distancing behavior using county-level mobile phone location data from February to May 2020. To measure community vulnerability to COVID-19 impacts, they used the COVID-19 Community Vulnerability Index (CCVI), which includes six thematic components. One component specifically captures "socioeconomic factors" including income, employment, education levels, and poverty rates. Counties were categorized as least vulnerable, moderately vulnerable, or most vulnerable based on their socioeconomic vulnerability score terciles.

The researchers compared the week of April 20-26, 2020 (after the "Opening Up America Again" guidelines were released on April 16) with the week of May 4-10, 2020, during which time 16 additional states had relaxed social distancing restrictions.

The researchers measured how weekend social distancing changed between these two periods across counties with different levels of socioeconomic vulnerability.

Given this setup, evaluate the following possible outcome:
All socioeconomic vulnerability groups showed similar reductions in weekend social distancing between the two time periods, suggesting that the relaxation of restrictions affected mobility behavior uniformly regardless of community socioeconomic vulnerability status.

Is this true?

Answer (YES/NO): NO